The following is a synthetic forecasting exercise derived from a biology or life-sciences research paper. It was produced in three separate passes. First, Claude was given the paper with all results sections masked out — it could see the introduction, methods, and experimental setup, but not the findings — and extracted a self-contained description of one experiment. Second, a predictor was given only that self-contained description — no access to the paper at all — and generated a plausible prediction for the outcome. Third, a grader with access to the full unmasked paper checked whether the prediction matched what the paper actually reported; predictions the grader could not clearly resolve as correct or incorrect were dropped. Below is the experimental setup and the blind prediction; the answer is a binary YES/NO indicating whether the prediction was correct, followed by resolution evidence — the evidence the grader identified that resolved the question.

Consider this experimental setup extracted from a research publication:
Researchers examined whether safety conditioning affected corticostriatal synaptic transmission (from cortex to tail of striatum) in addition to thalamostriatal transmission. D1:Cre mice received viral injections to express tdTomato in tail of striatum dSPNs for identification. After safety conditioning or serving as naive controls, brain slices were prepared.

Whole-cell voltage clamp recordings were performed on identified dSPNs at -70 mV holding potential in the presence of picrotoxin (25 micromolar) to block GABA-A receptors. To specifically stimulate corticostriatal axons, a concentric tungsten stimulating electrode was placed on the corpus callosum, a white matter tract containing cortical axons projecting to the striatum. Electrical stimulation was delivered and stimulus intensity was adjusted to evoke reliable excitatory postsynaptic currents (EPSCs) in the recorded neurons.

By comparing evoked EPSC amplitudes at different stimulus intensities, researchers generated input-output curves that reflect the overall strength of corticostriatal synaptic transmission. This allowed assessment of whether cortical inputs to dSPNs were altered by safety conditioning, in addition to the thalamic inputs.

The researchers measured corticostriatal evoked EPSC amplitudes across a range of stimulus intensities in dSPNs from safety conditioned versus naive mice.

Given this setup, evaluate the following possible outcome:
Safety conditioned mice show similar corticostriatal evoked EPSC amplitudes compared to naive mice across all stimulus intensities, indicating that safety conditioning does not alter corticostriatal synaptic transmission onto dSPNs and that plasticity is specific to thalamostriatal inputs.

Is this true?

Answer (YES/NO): NO